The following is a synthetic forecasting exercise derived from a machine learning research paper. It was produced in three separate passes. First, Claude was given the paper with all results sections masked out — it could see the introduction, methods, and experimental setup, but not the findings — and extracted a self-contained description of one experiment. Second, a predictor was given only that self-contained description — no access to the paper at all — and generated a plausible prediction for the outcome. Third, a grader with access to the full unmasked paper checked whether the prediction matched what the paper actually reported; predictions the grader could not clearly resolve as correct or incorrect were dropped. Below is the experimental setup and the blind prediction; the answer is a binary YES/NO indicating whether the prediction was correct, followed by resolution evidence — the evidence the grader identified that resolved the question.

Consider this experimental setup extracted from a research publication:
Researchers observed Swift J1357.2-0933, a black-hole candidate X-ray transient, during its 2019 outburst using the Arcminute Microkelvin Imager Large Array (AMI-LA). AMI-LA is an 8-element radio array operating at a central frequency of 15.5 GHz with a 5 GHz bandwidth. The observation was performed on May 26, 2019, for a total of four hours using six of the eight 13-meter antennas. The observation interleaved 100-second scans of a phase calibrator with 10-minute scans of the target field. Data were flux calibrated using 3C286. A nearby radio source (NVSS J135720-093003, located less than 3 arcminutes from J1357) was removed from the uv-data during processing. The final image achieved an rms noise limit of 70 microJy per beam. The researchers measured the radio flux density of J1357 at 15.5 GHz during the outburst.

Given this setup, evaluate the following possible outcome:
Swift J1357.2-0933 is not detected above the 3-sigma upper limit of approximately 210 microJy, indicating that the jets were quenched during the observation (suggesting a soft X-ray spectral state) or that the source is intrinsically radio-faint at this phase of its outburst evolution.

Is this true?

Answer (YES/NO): YES